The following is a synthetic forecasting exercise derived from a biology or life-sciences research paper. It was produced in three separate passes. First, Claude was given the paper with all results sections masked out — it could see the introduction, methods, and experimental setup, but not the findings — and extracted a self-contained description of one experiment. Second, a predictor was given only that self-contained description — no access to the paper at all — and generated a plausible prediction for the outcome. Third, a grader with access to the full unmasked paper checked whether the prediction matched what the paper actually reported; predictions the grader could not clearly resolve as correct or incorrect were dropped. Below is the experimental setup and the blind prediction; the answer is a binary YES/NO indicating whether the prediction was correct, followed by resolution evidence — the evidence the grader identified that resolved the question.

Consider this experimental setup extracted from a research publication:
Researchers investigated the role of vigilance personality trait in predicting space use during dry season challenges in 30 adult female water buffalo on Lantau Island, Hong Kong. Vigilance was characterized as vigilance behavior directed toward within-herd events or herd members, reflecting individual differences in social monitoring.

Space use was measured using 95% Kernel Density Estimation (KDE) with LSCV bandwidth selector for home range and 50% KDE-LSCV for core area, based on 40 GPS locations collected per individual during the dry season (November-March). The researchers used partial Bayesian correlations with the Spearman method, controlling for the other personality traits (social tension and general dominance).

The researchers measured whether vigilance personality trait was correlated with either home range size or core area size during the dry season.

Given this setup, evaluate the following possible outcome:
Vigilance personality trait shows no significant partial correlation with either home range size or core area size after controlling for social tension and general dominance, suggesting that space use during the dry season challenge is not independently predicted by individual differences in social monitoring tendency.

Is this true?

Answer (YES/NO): YES